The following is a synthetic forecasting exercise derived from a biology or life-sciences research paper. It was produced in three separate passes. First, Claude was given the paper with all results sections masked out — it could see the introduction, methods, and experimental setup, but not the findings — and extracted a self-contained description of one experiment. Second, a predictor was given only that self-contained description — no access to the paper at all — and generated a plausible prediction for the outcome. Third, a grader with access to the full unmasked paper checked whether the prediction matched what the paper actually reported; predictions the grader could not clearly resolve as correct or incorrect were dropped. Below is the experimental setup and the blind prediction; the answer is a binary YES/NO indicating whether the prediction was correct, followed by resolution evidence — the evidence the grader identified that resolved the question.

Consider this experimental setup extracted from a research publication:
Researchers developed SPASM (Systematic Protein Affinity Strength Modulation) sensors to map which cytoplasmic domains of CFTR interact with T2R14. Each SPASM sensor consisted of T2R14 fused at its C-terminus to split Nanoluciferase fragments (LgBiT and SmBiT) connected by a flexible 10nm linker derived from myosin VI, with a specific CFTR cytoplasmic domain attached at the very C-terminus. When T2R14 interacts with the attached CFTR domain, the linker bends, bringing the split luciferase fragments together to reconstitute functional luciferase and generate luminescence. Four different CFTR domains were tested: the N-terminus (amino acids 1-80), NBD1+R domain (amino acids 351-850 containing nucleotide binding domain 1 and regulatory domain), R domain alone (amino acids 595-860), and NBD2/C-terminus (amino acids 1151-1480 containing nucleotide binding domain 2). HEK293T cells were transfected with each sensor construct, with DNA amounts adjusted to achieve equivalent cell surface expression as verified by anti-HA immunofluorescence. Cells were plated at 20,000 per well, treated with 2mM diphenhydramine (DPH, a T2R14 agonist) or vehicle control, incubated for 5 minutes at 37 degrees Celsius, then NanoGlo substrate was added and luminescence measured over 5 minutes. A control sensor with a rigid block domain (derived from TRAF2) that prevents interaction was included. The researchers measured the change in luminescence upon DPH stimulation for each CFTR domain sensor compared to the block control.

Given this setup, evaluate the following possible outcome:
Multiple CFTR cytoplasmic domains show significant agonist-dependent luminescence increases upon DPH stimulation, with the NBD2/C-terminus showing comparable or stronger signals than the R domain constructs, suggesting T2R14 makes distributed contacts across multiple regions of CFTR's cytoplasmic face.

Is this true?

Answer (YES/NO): NO